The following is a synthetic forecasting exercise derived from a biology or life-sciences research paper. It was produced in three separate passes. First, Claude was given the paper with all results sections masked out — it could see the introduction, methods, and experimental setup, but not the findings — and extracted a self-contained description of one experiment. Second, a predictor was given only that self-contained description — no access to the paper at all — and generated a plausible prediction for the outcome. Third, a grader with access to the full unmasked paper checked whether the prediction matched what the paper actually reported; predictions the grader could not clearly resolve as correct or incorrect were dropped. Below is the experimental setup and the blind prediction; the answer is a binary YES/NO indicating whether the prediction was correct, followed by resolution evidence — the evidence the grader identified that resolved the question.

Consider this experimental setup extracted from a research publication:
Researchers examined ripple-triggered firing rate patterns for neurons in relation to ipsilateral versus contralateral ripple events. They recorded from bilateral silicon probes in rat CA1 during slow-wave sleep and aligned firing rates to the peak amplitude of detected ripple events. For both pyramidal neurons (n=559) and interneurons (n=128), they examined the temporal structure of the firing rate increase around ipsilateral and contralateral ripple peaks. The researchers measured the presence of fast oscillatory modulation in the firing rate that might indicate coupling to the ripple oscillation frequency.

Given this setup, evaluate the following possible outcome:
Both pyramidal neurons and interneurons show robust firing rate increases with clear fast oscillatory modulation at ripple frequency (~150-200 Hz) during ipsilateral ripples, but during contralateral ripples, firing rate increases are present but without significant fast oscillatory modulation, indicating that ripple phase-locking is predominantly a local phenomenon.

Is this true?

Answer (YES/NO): YES